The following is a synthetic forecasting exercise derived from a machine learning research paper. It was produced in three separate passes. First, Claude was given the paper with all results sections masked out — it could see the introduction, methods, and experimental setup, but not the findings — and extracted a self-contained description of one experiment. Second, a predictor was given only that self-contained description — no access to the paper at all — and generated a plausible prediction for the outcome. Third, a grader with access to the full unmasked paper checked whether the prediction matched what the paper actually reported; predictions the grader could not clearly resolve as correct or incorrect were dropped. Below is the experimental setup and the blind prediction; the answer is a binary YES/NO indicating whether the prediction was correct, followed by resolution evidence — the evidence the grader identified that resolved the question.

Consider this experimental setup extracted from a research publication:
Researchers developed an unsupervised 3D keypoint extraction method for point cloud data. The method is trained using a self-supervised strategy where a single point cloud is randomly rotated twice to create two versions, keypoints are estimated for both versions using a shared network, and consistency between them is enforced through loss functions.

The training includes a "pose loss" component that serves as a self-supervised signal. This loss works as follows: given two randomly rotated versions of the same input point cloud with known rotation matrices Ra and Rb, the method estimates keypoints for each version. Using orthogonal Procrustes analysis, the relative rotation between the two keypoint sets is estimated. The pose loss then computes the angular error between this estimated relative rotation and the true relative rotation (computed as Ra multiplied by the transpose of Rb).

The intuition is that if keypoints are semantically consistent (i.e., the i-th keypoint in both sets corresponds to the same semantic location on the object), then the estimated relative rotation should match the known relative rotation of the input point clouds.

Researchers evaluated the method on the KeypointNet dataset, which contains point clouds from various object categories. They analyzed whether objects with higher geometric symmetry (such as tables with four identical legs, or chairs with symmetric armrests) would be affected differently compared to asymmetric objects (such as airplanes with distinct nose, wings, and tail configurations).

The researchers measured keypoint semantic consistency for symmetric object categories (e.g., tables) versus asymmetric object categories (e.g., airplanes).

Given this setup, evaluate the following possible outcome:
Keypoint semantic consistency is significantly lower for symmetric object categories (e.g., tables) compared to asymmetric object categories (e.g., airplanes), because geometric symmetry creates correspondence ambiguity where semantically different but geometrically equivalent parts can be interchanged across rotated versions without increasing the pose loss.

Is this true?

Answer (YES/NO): YES